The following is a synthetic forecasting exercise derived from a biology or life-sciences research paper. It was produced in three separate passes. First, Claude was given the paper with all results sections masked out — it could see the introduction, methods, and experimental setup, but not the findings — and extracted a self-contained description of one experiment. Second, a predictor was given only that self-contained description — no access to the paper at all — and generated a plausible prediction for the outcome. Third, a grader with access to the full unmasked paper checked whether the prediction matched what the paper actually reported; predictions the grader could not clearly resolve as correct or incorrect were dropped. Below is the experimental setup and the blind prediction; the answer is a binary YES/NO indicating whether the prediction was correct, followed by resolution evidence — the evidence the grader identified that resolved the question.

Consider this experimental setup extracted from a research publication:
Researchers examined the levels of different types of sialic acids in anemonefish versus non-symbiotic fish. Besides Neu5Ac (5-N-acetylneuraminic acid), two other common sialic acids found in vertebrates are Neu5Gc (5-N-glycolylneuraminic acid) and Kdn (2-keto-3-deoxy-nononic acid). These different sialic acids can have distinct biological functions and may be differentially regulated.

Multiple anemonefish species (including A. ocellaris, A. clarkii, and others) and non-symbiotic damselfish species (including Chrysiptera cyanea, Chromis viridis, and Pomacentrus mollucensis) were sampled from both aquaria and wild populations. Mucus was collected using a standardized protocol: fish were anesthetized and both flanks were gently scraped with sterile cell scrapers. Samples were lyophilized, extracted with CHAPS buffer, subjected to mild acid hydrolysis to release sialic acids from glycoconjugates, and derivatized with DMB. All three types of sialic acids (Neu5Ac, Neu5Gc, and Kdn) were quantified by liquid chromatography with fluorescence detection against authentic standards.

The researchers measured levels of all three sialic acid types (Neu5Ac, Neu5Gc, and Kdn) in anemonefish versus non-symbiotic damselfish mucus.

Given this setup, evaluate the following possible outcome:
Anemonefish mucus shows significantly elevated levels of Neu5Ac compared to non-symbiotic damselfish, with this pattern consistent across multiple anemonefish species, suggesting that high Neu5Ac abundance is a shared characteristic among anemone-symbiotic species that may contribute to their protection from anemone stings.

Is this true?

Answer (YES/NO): NO